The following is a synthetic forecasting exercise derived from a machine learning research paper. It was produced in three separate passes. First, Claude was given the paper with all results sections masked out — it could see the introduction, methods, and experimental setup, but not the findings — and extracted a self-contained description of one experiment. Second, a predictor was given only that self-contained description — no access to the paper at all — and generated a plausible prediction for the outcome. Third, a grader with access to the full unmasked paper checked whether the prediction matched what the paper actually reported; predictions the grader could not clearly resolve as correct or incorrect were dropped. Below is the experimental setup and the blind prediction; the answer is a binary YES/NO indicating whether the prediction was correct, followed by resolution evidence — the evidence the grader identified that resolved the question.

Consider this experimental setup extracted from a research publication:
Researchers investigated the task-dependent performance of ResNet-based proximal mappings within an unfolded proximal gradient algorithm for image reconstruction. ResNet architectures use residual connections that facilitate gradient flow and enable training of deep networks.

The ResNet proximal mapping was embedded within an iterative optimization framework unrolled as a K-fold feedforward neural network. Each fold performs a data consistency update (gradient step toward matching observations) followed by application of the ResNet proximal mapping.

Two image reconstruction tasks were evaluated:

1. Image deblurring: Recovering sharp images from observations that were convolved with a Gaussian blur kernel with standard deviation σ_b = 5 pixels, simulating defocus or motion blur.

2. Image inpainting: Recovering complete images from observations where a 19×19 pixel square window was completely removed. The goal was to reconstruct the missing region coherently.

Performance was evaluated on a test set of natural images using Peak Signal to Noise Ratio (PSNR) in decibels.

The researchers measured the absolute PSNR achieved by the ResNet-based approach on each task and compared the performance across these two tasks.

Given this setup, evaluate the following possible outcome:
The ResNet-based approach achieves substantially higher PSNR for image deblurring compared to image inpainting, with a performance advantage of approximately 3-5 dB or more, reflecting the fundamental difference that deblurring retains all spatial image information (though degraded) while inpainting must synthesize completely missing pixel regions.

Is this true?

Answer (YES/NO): NO